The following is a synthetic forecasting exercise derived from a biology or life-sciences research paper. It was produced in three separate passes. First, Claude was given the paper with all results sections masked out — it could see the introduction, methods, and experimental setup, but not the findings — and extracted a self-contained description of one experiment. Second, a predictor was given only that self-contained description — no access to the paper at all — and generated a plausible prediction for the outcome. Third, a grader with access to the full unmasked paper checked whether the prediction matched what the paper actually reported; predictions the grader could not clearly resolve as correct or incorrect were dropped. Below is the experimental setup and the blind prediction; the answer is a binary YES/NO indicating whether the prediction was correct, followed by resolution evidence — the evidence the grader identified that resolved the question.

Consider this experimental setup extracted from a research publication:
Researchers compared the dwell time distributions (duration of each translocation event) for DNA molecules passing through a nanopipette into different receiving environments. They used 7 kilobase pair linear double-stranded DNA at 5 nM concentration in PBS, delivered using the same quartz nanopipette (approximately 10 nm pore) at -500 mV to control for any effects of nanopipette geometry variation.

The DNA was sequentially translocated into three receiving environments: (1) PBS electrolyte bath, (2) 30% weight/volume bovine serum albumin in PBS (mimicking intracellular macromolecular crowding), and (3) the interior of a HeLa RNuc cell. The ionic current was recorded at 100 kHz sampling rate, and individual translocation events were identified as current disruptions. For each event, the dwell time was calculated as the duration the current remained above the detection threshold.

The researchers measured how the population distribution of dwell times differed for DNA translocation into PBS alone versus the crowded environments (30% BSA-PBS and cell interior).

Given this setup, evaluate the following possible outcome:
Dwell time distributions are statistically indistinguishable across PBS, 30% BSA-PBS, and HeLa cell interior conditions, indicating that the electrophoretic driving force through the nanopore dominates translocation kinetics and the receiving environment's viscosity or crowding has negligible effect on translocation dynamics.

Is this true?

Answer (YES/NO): NO